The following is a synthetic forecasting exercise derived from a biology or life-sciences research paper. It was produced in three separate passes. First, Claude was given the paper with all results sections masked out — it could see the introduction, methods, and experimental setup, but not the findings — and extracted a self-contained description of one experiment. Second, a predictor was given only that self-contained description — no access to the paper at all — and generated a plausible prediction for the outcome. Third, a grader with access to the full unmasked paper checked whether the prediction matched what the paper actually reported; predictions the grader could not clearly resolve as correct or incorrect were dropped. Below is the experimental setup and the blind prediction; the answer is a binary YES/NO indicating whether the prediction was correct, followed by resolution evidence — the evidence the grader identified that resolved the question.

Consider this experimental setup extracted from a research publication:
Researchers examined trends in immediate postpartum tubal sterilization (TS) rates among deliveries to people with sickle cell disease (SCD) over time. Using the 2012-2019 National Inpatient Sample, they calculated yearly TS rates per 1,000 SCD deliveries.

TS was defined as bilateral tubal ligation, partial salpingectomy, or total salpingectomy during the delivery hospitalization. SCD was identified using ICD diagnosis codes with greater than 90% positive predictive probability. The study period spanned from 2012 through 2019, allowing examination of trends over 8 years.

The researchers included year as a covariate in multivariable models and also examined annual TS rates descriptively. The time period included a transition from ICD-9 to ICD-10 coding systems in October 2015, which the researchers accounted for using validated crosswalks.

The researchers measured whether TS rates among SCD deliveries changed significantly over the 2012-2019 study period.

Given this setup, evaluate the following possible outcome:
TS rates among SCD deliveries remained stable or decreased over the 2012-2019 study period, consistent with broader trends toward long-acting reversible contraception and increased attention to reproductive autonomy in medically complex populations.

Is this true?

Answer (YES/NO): YES